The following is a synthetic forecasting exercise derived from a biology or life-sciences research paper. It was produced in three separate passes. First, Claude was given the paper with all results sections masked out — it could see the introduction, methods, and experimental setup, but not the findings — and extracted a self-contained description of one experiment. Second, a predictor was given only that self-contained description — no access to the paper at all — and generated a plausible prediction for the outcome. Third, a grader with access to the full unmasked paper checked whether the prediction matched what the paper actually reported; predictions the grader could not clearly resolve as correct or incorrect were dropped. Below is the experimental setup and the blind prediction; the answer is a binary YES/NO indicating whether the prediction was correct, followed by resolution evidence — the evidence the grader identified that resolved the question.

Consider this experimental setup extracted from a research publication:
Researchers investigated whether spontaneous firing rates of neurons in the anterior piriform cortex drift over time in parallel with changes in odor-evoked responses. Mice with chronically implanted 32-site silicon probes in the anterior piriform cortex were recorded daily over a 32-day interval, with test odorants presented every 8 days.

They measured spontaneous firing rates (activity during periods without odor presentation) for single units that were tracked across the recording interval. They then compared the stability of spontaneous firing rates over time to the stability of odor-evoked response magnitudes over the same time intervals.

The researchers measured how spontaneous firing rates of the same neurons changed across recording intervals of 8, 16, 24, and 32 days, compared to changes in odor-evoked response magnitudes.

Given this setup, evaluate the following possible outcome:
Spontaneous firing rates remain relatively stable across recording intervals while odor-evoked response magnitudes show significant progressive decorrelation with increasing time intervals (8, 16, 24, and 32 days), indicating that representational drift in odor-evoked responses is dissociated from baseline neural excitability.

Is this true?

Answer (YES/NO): YES